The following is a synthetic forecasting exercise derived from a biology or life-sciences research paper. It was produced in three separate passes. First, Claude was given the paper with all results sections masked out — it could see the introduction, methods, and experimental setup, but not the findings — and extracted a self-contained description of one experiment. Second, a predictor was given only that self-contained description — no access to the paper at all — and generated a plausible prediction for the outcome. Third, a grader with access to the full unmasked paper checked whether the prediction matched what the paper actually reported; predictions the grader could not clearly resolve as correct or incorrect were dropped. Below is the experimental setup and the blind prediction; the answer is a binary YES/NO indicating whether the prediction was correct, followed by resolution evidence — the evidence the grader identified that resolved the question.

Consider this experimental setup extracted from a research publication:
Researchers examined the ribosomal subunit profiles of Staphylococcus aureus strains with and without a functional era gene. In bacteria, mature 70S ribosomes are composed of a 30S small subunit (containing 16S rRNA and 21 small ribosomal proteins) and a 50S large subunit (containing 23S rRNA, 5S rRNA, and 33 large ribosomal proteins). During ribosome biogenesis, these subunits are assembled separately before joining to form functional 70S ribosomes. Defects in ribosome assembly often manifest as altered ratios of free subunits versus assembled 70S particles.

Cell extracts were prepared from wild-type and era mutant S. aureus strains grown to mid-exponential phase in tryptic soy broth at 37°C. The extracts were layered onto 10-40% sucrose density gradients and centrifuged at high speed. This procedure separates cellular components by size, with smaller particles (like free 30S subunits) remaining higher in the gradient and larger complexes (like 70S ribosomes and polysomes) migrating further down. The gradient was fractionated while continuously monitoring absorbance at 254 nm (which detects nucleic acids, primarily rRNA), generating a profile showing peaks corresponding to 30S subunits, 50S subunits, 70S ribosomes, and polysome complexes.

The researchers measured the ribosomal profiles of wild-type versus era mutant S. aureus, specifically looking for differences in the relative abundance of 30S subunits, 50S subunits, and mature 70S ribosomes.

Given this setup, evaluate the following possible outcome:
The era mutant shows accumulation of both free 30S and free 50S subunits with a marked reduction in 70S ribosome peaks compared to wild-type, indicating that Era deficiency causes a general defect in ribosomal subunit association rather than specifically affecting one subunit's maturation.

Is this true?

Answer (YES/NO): NO